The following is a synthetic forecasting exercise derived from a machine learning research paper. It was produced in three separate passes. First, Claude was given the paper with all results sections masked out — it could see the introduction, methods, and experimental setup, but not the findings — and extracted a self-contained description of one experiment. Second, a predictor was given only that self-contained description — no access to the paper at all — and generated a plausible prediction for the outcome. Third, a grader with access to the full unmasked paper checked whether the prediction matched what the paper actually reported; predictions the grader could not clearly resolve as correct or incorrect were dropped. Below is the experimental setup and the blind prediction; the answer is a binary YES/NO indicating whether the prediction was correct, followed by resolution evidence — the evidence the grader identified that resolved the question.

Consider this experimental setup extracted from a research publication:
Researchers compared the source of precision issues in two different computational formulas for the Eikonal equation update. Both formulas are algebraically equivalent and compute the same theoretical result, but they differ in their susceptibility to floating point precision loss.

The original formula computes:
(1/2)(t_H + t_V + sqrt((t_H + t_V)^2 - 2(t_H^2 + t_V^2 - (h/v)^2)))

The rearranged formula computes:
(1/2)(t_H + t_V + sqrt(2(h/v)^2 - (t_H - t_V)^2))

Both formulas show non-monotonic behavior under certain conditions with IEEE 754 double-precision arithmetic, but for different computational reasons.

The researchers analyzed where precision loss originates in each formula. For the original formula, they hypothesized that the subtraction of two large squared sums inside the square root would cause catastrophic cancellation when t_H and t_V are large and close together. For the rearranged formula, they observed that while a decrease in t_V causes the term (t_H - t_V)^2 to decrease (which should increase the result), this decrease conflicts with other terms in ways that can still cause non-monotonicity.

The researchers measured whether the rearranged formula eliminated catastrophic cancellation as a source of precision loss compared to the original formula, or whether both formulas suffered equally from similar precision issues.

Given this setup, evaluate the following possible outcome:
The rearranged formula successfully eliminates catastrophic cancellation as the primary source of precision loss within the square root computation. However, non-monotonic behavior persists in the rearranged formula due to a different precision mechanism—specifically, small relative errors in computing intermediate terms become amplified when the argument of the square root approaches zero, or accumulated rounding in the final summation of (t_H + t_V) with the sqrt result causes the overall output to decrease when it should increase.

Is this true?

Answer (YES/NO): NO